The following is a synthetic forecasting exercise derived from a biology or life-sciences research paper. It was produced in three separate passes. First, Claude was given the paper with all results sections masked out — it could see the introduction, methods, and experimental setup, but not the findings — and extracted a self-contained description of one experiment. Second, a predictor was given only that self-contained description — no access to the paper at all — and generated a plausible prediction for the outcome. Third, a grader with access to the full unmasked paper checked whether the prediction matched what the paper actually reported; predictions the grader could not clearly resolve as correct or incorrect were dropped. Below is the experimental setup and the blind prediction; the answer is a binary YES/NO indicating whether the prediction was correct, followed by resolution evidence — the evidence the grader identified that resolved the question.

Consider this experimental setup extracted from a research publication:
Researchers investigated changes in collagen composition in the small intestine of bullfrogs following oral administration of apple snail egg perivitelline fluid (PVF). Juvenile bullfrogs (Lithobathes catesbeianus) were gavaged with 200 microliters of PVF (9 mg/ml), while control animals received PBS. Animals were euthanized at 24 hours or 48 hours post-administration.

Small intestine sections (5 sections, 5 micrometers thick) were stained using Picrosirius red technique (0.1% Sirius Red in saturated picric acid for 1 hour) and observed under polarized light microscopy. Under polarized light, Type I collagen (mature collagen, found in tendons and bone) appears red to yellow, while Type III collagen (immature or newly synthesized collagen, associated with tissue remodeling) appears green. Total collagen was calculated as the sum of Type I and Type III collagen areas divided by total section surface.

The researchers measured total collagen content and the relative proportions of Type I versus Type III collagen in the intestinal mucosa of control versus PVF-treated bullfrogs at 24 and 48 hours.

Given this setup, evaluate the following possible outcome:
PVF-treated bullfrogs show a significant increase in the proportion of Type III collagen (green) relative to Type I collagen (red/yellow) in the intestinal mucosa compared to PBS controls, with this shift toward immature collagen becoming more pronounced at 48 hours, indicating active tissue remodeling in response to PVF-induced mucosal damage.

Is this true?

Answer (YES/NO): NO